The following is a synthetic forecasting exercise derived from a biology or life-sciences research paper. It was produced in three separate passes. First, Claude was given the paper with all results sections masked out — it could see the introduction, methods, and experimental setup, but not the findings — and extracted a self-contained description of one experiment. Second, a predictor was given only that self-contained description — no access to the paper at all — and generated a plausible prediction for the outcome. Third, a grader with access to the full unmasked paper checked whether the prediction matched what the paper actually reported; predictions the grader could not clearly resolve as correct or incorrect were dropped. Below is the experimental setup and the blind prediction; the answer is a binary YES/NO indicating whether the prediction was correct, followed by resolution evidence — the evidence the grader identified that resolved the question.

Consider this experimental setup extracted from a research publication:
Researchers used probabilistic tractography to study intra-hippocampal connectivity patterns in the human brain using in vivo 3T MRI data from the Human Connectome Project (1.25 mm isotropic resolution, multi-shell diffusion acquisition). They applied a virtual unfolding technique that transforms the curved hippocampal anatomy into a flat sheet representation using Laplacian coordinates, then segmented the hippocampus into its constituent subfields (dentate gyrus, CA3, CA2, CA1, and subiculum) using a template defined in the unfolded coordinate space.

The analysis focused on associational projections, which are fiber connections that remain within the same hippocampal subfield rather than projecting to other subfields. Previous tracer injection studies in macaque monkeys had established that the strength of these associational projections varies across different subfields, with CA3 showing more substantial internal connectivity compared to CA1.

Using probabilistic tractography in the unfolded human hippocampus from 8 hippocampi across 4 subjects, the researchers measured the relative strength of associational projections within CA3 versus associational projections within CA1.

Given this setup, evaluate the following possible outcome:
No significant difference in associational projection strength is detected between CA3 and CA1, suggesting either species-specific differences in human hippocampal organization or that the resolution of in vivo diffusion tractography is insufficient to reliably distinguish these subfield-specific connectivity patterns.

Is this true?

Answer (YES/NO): NO